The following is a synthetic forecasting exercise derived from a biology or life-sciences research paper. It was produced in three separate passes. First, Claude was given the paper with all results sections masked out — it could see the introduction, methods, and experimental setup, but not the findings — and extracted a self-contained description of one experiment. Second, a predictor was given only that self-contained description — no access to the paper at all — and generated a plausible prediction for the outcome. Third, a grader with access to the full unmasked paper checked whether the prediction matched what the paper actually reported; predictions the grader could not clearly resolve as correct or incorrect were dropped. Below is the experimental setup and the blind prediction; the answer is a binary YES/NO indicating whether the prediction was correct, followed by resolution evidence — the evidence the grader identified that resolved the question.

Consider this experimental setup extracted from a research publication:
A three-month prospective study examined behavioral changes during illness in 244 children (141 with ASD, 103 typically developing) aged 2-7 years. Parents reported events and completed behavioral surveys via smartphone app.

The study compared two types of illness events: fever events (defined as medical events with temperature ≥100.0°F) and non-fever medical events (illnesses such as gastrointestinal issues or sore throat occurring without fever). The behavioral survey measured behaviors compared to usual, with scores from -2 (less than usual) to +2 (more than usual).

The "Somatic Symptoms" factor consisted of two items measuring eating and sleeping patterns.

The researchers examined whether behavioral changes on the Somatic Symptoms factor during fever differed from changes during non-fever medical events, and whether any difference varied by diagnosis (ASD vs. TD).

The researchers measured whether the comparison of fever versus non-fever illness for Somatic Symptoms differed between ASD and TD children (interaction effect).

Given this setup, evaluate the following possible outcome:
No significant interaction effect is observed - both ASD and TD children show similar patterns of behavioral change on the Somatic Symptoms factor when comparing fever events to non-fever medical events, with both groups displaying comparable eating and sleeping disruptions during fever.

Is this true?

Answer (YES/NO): YES